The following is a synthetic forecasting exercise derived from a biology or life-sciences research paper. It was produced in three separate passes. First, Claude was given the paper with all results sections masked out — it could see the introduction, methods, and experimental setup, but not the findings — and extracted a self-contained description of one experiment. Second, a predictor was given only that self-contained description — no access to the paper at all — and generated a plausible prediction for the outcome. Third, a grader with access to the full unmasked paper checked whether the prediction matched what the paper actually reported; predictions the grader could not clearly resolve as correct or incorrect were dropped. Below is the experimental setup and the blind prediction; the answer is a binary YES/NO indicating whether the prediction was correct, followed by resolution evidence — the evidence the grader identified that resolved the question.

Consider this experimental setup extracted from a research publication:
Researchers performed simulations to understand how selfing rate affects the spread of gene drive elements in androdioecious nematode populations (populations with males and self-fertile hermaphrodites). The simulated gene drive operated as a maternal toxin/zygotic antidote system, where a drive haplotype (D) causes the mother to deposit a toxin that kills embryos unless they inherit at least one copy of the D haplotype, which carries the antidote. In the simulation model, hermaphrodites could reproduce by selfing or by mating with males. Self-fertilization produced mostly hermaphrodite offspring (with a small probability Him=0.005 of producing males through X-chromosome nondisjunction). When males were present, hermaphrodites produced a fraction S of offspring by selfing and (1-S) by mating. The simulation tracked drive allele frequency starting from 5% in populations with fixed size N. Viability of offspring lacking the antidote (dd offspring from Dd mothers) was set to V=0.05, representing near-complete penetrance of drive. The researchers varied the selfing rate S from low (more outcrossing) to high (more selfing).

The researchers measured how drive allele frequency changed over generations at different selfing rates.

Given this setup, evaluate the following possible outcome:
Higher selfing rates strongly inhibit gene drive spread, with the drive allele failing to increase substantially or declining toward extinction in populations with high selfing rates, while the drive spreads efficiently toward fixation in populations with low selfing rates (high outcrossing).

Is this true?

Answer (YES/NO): YES